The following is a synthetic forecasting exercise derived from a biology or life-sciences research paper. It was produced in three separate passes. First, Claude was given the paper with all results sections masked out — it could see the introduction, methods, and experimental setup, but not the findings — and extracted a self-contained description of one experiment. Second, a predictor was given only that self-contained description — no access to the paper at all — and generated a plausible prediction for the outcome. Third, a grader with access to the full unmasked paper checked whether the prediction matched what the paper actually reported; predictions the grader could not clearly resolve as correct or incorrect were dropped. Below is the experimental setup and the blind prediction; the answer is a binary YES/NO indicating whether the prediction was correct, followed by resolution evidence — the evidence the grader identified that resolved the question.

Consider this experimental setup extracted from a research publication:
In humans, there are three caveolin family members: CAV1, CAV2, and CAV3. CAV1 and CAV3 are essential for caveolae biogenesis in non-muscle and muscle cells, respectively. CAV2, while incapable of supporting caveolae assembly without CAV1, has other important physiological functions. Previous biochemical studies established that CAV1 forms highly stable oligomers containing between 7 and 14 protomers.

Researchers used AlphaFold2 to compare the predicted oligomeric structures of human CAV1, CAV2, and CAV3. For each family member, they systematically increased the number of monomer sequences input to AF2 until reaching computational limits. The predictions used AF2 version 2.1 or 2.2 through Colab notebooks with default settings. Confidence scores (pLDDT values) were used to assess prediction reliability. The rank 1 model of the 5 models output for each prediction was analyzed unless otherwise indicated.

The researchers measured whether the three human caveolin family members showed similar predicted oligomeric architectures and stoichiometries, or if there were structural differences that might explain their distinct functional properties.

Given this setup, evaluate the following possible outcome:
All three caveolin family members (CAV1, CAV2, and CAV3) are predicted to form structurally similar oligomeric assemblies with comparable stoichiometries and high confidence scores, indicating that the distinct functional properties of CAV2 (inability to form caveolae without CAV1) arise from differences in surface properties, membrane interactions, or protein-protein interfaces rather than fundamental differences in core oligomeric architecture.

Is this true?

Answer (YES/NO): NO